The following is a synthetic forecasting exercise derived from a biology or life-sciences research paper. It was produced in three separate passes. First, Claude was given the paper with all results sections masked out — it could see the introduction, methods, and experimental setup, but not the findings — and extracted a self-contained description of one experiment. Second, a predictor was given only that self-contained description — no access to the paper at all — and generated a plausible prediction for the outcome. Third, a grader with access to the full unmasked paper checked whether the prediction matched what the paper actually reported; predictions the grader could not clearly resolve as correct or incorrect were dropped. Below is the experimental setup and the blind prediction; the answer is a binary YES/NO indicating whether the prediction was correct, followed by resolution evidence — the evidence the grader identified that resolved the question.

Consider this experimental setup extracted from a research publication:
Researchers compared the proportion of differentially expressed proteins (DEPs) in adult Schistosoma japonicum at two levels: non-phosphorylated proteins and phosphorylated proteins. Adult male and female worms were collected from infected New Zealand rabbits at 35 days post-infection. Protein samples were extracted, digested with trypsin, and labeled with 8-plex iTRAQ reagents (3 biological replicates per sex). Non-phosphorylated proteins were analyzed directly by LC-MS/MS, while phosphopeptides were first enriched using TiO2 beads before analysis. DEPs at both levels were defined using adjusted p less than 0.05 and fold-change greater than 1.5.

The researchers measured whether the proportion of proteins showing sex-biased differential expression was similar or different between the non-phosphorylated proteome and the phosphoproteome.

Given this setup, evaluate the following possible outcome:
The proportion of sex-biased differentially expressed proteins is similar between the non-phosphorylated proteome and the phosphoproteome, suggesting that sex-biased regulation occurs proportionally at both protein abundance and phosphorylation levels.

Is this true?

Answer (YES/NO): YES